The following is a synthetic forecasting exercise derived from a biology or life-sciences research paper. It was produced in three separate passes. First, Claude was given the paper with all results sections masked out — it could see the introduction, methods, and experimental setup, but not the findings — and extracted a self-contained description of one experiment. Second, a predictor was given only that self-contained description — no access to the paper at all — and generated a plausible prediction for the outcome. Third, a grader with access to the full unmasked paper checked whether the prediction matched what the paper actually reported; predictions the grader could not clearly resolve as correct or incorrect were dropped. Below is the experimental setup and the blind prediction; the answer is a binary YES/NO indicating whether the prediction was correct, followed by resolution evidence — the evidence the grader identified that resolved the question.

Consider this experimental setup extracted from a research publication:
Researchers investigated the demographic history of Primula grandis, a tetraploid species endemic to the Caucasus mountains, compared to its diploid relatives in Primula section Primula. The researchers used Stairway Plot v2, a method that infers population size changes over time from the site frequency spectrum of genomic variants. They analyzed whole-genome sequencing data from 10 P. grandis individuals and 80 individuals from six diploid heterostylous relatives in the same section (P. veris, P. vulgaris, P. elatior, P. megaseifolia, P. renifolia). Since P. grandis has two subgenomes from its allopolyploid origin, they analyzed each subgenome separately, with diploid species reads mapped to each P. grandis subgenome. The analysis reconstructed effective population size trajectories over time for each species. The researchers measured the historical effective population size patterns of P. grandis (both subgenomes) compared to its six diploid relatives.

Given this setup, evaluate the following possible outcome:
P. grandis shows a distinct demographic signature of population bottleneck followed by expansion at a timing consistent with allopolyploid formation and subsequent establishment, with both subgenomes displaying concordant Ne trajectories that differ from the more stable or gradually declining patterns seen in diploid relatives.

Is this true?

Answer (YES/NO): NO